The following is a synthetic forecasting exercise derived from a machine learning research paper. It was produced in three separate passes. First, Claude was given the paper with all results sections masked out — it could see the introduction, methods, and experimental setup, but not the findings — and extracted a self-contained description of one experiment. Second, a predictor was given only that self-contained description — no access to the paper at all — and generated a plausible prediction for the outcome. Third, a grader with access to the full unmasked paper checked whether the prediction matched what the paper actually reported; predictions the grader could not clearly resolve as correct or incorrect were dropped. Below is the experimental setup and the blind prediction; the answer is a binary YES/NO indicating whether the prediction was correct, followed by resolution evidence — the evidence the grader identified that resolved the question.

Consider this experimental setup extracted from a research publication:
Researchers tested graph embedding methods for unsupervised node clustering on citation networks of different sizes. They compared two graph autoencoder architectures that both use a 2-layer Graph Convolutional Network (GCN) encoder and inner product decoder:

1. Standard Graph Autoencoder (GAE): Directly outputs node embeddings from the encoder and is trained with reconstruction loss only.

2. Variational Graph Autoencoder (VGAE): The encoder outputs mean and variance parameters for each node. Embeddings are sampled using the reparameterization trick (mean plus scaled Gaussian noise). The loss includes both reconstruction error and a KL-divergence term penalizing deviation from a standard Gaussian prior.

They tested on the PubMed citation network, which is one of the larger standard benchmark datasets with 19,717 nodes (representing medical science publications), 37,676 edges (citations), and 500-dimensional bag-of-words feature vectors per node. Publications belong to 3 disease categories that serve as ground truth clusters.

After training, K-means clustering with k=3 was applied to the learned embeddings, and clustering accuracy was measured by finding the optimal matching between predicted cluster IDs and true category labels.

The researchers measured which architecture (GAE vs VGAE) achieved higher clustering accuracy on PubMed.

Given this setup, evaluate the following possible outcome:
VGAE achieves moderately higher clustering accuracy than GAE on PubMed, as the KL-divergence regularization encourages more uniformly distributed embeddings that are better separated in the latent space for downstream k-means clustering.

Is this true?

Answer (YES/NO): NO